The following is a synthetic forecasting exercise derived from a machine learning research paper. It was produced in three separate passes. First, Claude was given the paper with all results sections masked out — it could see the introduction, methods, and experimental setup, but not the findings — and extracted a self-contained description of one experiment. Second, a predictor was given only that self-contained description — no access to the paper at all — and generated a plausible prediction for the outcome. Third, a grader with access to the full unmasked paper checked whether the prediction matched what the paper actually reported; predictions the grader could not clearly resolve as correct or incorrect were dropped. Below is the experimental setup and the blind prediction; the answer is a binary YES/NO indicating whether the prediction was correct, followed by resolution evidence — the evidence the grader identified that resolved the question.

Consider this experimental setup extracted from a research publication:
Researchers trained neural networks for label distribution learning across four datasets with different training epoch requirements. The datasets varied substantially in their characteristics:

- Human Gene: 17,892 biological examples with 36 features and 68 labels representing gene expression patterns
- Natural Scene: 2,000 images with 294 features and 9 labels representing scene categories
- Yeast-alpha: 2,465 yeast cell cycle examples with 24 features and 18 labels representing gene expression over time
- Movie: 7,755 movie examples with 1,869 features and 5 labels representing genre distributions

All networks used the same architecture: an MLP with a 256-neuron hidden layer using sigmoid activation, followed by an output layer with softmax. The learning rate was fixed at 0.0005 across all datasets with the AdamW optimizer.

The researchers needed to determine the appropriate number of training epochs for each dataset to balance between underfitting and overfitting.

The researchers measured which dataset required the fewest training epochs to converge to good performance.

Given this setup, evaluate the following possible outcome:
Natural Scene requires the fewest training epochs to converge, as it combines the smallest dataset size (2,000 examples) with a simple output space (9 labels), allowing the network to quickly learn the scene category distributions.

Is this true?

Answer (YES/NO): NO